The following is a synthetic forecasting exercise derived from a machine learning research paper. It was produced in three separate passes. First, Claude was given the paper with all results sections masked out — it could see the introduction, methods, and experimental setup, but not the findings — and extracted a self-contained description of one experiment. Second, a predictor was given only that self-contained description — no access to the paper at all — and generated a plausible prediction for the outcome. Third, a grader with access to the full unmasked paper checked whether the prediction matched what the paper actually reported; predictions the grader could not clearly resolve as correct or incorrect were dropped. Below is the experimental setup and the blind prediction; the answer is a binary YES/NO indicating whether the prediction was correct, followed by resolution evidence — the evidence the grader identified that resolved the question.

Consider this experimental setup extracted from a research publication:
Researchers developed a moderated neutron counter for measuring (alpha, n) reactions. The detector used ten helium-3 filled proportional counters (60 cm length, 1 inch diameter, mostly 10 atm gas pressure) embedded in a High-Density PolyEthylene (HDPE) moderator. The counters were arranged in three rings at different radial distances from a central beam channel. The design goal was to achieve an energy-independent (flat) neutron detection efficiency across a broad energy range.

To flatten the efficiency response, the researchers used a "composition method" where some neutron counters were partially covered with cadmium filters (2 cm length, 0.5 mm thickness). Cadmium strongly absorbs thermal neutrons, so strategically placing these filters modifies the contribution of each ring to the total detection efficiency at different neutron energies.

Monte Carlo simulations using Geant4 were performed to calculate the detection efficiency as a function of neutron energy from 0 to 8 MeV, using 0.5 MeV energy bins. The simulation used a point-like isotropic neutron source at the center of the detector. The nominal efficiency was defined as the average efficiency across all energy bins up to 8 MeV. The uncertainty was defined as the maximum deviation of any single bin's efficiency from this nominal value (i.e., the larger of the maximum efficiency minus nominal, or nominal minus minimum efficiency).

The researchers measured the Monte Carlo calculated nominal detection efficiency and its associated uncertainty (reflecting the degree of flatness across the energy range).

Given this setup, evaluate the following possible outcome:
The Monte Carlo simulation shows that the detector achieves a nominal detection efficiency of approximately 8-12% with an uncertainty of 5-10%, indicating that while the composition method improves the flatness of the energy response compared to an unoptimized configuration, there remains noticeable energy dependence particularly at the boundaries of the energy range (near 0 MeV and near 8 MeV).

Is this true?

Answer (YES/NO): NO